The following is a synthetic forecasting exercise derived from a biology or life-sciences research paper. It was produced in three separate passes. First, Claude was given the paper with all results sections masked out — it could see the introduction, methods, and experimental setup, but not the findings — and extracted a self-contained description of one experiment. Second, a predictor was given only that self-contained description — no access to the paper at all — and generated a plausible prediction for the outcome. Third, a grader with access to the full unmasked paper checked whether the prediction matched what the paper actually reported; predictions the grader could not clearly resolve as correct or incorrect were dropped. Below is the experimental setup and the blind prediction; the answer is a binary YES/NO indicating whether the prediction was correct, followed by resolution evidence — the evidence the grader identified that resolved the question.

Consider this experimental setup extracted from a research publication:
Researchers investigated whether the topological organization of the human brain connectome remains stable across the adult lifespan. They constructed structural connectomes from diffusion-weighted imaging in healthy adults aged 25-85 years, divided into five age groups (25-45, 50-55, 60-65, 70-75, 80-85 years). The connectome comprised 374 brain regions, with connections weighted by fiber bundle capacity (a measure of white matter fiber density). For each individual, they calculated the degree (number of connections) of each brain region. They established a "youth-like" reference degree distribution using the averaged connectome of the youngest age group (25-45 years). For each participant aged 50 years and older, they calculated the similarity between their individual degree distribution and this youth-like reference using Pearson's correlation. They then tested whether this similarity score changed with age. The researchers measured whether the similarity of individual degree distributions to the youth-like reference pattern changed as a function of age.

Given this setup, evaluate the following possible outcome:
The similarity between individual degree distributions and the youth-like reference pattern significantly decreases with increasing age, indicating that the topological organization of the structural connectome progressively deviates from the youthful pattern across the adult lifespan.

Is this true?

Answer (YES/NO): YES